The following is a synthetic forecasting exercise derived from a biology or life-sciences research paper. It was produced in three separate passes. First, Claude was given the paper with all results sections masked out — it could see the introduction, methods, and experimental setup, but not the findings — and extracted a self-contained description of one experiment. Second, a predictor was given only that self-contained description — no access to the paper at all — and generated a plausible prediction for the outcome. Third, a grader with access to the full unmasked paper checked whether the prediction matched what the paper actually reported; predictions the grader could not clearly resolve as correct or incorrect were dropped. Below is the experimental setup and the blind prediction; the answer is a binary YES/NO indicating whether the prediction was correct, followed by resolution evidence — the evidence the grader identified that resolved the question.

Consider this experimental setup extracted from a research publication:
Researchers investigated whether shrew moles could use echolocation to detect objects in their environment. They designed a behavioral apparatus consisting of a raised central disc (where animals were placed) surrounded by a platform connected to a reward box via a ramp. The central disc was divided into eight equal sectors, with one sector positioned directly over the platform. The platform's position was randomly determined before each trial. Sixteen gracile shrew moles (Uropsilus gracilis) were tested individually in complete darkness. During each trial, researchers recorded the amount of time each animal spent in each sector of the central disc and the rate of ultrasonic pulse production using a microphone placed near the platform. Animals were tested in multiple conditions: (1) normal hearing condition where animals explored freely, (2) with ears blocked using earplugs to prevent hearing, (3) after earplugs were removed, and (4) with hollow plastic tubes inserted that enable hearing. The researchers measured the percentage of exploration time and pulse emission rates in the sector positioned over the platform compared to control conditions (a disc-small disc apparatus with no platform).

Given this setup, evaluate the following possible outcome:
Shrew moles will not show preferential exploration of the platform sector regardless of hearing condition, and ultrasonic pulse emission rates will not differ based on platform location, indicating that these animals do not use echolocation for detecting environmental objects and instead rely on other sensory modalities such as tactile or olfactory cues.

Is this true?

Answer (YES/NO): NO